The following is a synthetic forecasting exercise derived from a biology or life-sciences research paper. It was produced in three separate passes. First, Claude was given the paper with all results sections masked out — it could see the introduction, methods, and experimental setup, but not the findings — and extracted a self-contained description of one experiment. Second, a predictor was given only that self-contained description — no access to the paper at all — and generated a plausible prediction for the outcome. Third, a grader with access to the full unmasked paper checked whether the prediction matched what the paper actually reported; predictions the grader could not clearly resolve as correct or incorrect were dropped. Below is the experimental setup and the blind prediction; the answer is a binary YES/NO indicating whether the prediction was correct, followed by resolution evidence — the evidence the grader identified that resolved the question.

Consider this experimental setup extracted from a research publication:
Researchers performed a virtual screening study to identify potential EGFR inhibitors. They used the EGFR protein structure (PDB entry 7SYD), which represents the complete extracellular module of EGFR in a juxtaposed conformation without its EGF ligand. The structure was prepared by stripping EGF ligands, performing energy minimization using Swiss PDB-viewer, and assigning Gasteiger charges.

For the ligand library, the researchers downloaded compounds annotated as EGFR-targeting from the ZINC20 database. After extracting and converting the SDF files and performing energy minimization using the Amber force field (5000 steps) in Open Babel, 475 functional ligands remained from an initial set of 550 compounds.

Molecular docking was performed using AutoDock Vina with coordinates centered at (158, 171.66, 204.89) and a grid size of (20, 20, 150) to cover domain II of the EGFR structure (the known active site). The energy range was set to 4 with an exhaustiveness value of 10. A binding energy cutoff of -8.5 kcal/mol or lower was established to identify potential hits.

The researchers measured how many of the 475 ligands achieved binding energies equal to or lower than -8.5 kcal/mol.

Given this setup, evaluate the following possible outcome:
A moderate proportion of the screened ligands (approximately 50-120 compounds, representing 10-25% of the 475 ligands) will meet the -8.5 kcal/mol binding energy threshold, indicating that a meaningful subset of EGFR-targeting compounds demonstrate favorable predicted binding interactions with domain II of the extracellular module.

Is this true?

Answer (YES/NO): NO